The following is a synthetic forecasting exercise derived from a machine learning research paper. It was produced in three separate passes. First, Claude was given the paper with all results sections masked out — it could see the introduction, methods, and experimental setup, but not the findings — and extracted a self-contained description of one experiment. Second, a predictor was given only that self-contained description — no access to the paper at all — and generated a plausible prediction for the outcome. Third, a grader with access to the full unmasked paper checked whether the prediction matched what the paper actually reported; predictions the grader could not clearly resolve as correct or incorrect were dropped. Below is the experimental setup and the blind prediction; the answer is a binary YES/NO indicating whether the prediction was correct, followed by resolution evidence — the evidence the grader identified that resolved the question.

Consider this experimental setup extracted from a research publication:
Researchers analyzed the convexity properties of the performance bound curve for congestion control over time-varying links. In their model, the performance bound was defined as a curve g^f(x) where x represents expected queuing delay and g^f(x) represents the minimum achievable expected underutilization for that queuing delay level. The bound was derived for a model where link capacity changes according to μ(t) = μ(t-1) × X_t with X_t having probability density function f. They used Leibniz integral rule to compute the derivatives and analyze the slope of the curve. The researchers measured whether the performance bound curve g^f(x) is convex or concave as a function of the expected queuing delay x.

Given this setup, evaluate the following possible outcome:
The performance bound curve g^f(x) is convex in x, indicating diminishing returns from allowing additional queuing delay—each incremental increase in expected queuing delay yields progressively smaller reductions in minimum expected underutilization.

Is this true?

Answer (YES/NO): YES